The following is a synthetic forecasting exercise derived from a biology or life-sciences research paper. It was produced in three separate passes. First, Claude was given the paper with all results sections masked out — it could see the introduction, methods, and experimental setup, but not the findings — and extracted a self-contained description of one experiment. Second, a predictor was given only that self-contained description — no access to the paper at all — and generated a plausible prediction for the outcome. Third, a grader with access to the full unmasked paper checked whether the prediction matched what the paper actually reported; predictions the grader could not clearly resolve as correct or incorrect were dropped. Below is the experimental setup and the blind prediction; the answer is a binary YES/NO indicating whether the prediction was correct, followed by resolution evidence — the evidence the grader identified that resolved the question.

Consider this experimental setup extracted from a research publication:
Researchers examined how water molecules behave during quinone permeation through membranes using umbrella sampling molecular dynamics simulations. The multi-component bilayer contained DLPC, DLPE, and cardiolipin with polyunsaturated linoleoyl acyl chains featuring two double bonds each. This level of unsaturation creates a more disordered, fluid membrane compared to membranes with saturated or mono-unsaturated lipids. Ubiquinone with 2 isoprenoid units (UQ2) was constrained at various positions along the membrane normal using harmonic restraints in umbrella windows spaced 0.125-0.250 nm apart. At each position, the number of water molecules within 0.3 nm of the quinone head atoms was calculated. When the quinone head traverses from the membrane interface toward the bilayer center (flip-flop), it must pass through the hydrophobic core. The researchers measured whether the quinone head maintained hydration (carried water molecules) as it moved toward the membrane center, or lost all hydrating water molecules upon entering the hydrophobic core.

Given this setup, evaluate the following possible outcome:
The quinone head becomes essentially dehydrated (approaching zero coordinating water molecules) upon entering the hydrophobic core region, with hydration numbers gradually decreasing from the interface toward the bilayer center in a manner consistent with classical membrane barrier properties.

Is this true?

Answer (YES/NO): NO